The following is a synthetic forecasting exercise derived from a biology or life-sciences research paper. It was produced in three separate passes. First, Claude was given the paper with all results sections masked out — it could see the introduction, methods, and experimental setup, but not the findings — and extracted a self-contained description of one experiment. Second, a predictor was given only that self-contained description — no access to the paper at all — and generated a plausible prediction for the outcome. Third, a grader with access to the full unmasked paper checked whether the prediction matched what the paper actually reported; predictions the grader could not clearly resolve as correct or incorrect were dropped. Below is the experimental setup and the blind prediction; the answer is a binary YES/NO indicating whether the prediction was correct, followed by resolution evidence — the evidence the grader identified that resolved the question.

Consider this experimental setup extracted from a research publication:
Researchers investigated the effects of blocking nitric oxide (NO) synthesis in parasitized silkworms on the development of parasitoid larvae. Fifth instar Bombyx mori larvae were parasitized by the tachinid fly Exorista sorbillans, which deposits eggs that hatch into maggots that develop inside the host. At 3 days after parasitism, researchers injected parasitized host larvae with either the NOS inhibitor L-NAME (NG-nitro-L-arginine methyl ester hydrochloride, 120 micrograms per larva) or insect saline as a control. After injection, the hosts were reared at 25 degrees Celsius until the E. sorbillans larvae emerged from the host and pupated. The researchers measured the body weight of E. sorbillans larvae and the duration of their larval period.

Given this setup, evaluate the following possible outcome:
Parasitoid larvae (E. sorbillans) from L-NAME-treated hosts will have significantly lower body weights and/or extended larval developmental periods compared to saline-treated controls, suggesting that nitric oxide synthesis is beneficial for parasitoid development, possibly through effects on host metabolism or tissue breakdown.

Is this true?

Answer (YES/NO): YES